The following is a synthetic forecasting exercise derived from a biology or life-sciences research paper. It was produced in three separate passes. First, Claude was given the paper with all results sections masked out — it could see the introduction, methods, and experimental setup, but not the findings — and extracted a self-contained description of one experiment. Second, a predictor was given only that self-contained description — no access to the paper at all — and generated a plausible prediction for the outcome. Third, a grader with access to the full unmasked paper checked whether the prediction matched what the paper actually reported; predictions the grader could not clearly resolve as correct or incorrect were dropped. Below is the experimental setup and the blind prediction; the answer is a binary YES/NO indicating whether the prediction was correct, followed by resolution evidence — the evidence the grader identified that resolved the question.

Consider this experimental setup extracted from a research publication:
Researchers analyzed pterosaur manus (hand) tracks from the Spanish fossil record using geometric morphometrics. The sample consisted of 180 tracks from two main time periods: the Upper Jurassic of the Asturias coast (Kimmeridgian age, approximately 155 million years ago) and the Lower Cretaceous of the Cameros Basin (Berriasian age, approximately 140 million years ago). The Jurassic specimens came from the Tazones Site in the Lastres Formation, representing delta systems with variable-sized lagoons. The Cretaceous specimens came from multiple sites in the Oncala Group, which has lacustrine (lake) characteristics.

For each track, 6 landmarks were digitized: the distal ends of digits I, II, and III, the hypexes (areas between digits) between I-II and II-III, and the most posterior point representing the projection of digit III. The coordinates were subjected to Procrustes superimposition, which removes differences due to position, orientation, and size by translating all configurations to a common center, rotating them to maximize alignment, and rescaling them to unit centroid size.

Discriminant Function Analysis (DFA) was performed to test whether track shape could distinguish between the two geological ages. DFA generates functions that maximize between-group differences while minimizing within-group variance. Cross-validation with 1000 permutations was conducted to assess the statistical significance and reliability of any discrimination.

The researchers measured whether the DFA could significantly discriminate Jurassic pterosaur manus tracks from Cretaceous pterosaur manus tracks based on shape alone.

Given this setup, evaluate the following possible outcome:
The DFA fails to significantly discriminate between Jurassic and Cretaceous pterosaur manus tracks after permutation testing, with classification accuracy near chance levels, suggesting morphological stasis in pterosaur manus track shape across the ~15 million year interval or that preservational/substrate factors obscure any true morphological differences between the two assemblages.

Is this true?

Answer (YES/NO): YES